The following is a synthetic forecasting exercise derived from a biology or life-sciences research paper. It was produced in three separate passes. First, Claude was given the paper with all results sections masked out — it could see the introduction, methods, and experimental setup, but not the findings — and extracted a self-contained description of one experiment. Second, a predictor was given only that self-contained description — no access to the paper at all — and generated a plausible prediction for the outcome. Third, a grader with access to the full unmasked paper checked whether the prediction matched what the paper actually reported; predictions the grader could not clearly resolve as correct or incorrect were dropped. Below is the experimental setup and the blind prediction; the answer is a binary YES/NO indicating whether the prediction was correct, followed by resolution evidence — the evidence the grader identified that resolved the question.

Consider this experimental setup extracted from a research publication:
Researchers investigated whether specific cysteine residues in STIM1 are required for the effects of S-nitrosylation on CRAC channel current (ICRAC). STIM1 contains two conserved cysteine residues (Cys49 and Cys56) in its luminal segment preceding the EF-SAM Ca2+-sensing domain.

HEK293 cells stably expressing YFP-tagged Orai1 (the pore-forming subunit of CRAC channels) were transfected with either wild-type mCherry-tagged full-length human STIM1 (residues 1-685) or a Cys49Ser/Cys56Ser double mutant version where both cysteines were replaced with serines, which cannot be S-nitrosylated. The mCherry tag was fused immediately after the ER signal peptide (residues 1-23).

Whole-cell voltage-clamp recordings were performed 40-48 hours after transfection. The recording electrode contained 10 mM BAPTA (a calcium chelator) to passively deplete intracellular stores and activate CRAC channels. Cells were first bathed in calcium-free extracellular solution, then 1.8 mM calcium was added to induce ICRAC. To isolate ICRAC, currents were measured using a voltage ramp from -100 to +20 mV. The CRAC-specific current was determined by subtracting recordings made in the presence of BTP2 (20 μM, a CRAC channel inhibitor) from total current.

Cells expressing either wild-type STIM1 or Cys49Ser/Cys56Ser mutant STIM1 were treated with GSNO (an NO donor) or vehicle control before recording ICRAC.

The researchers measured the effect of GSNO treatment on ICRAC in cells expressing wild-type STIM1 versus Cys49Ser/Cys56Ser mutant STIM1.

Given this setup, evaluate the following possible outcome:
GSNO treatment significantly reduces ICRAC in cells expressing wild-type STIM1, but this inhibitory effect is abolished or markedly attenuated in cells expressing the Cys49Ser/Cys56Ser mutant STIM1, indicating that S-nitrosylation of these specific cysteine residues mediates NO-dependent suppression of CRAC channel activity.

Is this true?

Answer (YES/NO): YES